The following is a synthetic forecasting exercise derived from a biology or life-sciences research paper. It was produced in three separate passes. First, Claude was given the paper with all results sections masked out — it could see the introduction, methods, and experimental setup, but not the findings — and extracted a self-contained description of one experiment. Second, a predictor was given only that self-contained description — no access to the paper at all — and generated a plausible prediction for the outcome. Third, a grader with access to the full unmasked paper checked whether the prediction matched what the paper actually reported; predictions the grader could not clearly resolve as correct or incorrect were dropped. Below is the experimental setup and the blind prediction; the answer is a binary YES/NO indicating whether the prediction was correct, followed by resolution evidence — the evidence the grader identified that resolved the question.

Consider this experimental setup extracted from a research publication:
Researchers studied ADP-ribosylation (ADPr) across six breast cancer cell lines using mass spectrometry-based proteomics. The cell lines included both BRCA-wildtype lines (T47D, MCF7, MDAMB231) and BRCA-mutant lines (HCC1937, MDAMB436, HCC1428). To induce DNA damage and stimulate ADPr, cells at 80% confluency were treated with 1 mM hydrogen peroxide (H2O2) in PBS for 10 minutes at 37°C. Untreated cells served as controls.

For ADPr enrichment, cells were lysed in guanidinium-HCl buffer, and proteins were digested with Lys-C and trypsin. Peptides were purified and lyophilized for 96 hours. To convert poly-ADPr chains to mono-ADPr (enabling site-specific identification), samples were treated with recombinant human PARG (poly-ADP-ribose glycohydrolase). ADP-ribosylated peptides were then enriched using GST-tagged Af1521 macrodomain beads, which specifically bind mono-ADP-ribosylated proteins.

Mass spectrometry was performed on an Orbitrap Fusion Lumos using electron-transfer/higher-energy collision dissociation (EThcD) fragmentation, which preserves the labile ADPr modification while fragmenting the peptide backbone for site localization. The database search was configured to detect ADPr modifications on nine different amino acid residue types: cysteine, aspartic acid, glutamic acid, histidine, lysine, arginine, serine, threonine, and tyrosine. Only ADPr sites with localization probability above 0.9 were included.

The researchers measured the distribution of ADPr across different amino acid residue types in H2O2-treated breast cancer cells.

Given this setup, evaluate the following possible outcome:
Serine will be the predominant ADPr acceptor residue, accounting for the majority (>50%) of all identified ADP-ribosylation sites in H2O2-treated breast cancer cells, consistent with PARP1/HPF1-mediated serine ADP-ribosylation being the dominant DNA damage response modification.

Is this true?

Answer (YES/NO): YES